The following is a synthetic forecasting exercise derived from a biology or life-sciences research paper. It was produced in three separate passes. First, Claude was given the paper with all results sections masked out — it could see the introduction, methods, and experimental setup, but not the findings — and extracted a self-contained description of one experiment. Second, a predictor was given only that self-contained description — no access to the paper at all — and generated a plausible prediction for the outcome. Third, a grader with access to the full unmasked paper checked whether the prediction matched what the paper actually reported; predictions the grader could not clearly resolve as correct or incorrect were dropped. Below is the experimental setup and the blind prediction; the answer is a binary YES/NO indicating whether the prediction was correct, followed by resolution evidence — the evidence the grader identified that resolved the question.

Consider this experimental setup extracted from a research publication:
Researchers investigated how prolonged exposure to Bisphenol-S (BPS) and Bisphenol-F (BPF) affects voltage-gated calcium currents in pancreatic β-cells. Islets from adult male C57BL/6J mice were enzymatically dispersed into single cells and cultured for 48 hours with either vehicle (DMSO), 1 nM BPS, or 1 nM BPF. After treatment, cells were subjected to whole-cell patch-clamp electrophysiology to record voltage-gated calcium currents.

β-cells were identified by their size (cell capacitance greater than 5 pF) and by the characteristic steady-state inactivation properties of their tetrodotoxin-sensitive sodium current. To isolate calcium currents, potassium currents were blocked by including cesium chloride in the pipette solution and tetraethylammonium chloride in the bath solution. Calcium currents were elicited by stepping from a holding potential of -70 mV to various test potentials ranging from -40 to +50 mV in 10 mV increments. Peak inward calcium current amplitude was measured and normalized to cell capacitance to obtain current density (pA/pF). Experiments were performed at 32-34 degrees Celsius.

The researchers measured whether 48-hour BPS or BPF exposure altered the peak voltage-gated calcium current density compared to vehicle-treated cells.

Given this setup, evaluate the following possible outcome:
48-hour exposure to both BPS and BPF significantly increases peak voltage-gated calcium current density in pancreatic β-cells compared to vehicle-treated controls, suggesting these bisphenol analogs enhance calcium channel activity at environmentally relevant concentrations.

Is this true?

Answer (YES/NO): NO